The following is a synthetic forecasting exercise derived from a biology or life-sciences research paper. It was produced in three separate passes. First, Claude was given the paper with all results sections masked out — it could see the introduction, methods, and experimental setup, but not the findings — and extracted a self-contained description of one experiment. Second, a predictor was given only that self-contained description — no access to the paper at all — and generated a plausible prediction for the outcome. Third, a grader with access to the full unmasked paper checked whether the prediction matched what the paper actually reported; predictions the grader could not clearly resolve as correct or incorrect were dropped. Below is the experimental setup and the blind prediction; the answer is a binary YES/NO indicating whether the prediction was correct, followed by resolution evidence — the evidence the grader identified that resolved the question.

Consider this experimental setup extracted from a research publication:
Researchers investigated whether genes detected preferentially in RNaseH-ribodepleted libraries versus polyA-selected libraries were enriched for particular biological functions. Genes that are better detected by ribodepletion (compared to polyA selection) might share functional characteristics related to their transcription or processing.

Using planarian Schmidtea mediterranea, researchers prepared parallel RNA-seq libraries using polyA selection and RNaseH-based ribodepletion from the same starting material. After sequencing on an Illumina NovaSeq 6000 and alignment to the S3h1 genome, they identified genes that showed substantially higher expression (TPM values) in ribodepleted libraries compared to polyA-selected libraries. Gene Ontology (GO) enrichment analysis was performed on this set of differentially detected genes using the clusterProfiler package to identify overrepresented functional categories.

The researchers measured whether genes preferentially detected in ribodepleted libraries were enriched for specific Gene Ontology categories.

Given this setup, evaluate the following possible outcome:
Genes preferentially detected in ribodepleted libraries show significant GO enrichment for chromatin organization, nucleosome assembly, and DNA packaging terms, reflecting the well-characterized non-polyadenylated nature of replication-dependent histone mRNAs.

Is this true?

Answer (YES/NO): NO